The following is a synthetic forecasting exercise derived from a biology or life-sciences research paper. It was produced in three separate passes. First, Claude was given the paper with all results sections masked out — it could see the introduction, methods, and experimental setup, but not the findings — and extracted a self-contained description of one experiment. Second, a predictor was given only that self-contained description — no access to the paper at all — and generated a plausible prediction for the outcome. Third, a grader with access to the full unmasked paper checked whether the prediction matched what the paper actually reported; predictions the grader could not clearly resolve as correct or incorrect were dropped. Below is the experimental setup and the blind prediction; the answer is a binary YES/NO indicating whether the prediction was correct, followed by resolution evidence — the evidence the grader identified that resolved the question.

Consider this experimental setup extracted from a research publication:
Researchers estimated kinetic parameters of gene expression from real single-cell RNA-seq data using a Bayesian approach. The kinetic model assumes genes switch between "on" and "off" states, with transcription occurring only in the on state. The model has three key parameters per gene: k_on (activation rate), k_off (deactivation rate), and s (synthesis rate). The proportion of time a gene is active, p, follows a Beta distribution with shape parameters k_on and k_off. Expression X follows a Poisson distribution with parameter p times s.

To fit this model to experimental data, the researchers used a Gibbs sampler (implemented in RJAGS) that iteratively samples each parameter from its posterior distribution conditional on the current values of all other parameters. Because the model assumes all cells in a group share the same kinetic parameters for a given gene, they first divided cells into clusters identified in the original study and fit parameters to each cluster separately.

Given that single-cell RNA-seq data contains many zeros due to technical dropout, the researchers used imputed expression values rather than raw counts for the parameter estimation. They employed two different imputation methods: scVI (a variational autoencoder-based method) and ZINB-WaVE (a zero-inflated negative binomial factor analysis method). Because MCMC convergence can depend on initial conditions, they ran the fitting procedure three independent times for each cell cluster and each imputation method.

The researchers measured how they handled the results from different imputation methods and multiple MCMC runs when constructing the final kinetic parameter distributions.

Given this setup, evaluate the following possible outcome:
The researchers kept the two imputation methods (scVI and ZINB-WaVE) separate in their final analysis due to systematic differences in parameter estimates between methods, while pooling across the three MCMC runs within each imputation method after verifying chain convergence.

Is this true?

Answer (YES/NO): NO